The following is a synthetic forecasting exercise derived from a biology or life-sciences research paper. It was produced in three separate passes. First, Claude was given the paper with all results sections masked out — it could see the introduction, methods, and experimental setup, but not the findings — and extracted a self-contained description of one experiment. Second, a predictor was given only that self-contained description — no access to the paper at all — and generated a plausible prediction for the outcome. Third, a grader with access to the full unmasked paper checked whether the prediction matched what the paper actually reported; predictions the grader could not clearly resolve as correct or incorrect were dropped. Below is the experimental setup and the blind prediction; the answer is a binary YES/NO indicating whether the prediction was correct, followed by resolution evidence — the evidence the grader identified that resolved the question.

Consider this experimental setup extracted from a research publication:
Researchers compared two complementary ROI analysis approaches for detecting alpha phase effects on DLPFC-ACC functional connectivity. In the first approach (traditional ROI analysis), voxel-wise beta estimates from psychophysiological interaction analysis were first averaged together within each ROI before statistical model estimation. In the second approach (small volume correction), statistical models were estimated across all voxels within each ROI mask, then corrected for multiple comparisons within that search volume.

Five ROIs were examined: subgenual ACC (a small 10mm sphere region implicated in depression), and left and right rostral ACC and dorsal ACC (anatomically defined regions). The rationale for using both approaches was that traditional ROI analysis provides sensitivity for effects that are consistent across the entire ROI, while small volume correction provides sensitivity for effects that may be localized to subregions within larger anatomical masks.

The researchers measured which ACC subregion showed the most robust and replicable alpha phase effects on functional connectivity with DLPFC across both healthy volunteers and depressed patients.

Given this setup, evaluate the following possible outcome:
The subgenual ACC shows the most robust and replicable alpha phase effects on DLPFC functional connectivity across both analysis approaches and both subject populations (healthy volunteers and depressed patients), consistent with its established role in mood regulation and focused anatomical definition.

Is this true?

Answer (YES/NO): YES